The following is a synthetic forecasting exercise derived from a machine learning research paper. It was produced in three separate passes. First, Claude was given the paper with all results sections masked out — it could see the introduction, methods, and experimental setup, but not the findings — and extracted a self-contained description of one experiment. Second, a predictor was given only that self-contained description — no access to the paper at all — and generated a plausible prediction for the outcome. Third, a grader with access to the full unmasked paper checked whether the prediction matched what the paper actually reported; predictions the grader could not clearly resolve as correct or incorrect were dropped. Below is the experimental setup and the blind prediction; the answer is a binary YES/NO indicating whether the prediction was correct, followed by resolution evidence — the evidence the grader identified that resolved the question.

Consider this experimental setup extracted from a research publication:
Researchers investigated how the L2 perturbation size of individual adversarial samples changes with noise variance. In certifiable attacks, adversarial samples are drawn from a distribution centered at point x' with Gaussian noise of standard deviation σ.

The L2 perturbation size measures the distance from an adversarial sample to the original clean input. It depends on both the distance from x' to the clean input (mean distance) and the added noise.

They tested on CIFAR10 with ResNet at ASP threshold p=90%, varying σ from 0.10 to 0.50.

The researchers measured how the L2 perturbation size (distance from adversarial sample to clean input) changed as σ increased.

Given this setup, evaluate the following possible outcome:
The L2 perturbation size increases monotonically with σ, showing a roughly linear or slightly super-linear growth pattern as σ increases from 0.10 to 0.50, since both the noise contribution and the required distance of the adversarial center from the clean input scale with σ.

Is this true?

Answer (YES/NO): NO